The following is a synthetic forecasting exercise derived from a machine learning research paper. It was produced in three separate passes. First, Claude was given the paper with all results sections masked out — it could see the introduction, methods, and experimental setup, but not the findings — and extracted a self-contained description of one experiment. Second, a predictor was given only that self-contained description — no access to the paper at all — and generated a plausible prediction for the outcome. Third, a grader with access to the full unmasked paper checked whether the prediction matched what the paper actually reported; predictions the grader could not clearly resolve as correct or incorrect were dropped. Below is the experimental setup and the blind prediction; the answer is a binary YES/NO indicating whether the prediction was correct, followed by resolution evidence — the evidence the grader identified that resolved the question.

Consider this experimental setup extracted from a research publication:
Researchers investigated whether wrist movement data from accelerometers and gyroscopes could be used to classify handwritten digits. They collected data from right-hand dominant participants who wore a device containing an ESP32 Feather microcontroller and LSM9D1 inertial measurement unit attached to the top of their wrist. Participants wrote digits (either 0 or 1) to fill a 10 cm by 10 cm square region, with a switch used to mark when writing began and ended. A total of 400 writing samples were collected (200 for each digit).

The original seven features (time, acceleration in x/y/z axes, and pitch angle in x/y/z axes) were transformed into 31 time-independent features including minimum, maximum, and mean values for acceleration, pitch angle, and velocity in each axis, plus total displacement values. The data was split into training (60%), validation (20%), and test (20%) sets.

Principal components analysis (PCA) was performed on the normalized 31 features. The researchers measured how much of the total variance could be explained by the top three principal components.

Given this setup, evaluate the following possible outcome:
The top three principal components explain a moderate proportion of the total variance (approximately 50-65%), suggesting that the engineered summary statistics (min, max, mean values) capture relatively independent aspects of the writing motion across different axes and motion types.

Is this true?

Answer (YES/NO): NO